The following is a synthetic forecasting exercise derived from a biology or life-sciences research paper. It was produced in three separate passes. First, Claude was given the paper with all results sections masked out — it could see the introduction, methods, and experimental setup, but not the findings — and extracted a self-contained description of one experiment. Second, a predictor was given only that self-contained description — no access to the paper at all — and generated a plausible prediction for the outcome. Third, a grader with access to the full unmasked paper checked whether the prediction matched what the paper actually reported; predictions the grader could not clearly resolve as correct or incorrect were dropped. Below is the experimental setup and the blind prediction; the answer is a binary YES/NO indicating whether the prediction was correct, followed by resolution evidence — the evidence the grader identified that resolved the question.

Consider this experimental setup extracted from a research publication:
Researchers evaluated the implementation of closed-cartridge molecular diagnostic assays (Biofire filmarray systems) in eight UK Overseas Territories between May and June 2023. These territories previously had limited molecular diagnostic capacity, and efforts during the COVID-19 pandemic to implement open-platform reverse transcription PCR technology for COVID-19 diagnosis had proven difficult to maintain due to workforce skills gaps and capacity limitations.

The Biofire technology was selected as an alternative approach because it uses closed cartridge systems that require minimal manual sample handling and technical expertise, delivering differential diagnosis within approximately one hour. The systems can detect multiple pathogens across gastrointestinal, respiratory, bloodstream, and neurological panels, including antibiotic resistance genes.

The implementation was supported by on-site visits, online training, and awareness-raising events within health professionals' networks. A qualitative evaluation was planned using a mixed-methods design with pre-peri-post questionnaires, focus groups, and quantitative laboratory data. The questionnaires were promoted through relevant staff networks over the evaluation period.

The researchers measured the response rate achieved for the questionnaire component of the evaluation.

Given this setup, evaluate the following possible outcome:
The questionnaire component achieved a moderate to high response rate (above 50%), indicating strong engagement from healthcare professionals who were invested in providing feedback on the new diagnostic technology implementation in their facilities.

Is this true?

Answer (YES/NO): NO